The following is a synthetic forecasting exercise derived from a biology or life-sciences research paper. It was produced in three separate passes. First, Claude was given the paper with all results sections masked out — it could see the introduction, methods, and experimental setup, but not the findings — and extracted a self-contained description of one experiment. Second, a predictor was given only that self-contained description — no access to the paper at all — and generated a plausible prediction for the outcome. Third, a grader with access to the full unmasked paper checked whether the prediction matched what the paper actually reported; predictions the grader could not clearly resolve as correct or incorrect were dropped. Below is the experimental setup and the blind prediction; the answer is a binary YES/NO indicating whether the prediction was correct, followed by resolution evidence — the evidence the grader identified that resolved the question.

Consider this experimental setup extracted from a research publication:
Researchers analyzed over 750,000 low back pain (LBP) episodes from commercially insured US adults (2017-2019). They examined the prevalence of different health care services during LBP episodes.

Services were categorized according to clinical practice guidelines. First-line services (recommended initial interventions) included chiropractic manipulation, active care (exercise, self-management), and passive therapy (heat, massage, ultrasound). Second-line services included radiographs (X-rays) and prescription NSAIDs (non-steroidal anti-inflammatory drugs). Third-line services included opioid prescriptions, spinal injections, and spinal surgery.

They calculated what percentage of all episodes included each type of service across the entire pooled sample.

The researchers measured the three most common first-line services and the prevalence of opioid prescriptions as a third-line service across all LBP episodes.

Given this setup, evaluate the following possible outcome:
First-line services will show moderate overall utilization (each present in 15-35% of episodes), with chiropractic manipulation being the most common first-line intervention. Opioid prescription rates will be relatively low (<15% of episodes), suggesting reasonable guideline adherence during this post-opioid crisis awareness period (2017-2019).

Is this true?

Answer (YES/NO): NO